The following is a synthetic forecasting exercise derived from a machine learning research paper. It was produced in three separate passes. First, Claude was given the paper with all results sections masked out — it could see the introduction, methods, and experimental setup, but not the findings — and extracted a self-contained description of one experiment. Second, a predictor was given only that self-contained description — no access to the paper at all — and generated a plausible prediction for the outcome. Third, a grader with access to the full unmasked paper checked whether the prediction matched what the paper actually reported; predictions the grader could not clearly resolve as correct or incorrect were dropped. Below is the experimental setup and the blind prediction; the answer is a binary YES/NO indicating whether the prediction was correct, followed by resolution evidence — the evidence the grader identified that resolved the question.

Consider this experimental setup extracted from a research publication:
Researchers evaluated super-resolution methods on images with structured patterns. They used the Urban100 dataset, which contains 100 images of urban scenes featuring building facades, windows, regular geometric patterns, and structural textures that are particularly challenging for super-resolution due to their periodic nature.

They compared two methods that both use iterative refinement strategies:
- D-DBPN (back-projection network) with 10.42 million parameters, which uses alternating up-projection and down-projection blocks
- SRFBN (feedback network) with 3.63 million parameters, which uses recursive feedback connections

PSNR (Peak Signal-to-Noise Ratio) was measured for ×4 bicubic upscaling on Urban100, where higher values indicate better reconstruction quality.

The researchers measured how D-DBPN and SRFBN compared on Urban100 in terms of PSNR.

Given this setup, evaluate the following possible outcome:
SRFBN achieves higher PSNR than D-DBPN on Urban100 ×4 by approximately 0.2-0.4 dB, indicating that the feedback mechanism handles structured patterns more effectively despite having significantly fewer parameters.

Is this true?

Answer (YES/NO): YES